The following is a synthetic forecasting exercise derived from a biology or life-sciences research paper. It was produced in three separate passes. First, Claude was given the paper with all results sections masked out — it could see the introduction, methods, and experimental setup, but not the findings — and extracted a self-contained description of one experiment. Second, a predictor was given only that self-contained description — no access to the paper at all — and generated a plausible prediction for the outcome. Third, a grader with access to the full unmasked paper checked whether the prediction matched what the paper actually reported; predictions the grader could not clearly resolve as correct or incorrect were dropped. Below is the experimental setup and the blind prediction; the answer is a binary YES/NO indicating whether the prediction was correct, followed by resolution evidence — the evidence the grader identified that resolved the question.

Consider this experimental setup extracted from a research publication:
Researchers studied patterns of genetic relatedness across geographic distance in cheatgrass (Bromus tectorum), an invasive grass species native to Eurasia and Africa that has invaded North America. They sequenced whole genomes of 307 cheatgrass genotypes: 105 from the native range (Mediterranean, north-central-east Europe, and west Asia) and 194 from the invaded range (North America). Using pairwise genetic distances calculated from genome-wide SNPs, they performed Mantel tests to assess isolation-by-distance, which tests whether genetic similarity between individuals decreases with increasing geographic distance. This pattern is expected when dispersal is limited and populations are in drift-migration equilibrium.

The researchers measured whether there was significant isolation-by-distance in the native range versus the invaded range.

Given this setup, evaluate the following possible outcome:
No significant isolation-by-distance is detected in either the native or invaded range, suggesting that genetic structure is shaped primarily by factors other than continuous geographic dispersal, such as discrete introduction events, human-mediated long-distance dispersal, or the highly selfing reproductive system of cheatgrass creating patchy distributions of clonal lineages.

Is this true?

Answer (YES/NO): NO